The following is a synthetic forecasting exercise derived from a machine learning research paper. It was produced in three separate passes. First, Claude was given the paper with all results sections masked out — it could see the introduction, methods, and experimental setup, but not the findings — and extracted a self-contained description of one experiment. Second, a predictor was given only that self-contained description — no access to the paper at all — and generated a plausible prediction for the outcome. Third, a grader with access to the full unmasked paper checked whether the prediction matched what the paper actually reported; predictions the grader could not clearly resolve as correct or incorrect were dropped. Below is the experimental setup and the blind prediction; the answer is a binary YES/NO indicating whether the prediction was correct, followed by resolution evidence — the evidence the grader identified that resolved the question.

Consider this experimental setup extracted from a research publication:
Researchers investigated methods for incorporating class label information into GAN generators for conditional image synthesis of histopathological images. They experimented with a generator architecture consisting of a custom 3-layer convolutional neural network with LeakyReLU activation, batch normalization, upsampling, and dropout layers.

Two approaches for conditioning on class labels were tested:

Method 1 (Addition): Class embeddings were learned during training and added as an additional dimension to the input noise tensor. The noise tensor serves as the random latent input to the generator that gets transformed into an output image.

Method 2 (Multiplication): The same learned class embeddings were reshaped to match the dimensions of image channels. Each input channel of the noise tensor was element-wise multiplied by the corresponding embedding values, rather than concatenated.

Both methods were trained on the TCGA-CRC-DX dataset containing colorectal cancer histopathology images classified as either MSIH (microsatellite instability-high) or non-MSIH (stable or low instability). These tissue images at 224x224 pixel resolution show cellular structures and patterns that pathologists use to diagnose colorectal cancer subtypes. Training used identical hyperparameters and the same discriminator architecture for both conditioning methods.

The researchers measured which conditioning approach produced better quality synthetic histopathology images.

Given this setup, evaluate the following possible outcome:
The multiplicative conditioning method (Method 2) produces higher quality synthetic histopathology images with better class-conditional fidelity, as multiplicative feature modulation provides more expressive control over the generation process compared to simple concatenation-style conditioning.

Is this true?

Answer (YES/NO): YES